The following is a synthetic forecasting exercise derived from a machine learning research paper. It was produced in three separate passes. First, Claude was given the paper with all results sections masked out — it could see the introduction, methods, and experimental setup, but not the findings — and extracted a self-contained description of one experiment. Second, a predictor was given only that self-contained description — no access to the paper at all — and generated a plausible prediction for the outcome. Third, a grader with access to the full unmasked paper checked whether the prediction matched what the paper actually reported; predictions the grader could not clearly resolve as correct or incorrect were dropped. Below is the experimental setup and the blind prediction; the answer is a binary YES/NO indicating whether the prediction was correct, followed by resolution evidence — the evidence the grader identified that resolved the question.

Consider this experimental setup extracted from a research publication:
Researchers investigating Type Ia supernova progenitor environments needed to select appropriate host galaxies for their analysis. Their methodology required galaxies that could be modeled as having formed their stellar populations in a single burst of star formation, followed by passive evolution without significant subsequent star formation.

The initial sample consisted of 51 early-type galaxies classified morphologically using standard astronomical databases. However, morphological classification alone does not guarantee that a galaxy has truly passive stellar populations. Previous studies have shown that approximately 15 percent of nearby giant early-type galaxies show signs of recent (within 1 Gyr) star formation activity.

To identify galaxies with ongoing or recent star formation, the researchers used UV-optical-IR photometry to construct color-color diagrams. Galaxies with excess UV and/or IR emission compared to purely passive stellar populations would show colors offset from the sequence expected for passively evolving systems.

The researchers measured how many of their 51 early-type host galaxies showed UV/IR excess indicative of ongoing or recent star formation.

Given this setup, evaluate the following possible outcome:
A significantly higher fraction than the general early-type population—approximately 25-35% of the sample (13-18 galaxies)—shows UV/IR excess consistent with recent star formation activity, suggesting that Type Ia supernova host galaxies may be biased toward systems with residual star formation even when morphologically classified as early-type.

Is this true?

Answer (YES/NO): NO